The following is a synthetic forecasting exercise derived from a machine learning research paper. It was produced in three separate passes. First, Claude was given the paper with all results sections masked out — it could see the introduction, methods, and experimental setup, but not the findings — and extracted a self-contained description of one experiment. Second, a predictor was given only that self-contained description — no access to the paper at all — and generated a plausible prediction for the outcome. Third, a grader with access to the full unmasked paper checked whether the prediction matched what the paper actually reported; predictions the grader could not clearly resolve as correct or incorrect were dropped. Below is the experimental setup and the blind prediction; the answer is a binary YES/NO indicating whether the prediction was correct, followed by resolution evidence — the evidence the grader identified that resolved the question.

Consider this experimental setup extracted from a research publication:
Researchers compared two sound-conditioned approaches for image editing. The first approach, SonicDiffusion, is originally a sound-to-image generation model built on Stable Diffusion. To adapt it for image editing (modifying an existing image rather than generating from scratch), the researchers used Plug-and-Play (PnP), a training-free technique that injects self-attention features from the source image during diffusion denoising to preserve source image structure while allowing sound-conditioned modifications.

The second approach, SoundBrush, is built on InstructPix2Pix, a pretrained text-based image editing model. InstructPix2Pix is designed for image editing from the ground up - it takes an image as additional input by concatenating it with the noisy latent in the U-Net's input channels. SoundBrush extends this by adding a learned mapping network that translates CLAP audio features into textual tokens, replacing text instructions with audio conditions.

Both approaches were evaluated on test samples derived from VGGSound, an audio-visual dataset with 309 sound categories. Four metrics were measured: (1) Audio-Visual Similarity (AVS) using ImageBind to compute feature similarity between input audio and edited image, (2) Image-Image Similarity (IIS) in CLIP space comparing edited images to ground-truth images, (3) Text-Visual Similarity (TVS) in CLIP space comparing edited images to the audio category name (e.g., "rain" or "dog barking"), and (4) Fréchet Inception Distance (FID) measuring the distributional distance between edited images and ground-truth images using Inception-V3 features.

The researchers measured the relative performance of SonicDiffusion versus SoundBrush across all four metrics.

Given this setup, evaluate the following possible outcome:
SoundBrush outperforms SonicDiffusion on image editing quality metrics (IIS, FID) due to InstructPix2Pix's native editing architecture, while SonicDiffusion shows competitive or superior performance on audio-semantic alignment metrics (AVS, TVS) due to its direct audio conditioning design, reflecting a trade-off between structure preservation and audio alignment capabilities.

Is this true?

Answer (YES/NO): NO